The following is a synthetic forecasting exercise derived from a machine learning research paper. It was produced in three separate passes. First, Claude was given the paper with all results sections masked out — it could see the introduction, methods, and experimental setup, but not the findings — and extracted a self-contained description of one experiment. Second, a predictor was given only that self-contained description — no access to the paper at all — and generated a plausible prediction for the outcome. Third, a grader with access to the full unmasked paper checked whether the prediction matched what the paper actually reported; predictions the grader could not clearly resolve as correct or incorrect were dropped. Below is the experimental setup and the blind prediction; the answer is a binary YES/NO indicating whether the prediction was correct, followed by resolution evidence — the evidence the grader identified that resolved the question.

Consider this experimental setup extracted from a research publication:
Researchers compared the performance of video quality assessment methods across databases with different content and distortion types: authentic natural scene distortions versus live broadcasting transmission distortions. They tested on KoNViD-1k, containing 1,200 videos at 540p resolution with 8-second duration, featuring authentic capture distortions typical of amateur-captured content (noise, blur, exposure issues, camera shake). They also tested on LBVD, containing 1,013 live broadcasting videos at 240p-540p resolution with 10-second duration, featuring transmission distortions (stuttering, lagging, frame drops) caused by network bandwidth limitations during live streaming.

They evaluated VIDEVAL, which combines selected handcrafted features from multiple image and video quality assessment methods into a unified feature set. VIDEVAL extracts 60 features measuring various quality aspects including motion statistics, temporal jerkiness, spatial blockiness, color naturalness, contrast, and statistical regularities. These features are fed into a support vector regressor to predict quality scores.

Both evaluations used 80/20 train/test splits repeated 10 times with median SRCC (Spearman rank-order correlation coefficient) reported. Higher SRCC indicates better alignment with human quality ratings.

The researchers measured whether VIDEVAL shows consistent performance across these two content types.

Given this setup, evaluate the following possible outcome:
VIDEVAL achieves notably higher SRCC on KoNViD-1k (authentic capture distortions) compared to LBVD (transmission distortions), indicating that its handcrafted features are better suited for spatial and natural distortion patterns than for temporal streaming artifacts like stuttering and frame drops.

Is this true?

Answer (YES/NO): YES